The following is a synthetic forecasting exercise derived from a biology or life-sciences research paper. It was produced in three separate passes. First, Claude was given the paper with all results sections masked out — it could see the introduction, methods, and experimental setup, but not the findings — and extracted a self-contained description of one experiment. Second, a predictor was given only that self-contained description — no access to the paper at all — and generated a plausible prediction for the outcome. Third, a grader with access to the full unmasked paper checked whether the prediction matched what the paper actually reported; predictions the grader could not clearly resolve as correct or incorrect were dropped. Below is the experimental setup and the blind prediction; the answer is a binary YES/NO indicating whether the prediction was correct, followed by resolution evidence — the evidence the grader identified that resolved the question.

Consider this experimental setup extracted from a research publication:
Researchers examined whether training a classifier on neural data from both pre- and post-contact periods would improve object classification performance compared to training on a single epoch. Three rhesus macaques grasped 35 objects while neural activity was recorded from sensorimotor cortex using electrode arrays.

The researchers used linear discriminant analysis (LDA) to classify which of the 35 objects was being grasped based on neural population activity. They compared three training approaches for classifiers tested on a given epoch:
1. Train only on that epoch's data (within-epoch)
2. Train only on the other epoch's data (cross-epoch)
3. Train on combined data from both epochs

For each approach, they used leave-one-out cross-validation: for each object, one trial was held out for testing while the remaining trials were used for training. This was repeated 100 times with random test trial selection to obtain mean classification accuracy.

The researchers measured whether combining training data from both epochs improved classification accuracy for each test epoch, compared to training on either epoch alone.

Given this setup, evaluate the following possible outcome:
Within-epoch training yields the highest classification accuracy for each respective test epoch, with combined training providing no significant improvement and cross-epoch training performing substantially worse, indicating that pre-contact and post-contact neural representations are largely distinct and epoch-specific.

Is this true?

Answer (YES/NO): NO